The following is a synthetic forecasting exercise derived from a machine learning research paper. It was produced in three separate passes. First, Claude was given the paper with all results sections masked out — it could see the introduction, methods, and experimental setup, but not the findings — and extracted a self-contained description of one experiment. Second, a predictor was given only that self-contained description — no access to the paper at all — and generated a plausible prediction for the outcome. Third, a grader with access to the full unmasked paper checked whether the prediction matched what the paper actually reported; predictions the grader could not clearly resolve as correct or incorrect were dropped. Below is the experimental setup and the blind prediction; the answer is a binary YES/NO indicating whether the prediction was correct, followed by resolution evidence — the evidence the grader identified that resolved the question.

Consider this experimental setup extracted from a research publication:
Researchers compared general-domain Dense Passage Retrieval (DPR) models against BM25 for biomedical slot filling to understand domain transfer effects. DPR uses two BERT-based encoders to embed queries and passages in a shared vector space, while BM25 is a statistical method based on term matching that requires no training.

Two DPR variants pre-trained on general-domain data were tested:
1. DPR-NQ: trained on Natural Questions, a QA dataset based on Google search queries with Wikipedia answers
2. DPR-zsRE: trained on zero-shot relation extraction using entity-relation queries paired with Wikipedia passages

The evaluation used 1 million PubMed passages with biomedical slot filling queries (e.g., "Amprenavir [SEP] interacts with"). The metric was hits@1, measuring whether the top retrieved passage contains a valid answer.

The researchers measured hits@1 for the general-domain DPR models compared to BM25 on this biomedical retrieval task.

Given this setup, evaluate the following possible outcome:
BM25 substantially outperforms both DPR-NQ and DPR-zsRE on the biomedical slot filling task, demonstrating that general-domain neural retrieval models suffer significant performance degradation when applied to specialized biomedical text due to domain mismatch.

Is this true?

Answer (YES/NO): YES